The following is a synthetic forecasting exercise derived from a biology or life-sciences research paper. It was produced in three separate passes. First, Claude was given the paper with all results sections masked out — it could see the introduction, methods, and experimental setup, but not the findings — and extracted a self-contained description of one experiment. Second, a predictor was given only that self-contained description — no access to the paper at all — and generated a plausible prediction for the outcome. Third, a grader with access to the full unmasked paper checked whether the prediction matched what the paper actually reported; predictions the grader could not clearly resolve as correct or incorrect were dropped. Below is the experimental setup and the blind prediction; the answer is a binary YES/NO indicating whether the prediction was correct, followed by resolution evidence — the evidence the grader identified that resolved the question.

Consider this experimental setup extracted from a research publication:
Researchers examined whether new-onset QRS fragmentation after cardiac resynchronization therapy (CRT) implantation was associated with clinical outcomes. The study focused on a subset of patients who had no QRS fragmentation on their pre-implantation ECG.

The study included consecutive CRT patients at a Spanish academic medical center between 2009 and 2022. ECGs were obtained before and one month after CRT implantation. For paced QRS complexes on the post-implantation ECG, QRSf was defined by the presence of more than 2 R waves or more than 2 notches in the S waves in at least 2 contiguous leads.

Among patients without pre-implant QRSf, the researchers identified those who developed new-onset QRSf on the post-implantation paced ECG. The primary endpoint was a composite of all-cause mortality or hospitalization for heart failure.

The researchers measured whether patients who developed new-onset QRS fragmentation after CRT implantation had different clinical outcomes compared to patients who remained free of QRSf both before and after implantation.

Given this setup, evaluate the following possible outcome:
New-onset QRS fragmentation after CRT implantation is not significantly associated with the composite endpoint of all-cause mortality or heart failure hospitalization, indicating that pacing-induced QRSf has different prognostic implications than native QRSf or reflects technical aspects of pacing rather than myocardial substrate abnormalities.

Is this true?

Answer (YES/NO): NO